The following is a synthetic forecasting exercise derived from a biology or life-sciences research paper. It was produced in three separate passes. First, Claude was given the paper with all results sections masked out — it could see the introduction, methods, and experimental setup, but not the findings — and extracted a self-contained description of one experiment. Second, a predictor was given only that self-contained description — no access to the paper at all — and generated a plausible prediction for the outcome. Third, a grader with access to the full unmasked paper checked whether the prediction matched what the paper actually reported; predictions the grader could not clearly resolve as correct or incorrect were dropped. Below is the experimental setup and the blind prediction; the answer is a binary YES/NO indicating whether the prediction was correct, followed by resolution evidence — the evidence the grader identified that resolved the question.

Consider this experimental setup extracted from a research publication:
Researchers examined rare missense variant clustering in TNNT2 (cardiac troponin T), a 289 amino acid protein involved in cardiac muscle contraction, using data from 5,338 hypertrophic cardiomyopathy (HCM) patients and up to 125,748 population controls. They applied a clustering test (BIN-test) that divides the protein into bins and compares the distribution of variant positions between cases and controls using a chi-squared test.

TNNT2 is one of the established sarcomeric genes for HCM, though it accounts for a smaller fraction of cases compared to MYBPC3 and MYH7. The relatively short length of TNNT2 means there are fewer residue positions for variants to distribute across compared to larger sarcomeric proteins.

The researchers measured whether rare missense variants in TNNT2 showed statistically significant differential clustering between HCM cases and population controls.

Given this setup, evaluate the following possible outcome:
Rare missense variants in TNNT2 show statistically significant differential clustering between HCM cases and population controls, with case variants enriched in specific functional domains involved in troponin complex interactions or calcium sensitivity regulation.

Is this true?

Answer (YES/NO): YES